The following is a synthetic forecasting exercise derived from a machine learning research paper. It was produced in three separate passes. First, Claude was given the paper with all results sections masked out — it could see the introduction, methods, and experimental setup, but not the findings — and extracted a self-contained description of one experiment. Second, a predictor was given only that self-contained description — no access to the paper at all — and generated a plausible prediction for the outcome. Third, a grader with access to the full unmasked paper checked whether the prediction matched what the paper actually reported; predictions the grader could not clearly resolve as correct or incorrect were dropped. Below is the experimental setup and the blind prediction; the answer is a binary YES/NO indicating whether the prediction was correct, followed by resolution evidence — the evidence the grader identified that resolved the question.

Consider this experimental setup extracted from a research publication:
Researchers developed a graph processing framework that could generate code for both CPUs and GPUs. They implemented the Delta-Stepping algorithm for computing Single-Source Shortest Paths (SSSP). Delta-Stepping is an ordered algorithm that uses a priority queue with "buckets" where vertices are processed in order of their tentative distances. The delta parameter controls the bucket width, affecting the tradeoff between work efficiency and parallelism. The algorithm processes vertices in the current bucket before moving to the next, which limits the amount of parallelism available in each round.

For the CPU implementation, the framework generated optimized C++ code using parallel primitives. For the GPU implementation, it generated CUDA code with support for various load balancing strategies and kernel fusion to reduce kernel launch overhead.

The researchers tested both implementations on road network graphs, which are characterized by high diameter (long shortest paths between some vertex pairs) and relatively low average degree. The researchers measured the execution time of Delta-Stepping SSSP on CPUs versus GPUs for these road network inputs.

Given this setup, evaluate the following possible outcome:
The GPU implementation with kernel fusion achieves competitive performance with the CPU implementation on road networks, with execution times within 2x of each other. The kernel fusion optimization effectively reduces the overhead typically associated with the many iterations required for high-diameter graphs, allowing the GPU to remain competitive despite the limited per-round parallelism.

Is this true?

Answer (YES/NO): NO